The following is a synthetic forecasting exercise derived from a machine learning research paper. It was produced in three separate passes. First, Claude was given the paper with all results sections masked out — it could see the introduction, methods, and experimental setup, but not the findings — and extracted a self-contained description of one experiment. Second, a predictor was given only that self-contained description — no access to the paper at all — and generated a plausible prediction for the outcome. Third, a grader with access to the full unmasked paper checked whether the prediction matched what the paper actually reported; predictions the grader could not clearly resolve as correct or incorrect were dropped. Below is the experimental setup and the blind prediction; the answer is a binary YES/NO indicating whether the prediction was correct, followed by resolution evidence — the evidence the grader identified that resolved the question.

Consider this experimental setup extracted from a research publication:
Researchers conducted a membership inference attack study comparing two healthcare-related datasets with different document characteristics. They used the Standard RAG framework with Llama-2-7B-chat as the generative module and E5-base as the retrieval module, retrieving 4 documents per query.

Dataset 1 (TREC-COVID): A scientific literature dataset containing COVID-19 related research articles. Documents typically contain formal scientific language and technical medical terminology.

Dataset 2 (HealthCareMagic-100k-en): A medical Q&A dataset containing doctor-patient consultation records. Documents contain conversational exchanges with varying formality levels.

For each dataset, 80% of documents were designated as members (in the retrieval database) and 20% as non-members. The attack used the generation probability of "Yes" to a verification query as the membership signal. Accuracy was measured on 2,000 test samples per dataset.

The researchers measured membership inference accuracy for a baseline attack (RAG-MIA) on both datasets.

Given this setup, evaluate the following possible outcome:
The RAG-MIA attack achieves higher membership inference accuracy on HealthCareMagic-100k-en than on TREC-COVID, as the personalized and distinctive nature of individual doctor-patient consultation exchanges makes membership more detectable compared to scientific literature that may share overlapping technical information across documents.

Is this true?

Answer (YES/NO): YES